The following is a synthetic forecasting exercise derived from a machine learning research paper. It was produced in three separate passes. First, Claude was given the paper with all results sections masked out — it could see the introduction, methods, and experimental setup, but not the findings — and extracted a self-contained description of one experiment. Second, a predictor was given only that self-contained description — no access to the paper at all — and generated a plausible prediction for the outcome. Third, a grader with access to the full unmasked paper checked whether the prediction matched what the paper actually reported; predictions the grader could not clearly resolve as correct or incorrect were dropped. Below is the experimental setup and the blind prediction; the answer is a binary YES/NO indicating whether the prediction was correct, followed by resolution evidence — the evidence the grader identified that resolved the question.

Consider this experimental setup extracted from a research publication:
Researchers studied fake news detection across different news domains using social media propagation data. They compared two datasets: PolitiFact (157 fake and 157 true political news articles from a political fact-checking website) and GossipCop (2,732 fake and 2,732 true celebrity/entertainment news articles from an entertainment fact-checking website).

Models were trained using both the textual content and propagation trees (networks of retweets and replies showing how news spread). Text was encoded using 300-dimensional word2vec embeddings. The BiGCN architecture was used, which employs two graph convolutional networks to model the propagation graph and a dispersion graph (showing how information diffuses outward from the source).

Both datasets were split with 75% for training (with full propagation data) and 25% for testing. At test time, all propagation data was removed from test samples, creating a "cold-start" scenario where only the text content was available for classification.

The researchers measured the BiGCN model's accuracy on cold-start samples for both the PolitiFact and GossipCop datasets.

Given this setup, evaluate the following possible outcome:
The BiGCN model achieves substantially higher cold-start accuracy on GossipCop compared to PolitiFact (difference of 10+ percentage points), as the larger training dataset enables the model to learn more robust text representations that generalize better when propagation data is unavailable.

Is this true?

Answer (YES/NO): NO